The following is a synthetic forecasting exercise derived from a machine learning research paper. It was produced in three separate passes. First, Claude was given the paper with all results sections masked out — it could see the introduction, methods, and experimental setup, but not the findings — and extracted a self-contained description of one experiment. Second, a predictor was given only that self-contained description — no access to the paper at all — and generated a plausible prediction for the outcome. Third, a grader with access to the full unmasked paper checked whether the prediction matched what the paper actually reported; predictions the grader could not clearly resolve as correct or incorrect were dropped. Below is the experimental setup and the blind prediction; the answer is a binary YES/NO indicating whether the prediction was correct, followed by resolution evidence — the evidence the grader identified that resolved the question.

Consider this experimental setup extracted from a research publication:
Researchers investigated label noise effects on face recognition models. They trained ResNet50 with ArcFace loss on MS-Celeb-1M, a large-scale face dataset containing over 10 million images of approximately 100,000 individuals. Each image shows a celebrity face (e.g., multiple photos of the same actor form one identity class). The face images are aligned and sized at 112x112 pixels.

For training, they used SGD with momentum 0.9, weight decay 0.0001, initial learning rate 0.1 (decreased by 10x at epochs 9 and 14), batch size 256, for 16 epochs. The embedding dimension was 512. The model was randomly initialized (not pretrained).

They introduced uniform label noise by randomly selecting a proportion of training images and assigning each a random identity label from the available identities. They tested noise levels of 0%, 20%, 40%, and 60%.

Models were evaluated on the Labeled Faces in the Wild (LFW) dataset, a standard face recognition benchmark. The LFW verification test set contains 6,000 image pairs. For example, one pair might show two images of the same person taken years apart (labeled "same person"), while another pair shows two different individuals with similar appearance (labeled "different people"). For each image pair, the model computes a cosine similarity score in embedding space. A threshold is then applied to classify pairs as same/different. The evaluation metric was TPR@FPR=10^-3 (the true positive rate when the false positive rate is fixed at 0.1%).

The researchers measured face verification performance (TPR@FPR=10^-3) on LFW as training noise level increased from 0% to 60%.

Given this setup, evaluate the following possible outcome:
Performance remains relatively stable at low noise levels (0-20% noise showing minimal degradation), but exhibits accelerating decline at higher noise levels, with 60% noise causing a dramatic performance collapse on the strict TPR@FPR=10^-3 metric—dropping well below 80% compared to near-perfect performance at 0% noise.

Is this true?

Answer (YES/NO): NO